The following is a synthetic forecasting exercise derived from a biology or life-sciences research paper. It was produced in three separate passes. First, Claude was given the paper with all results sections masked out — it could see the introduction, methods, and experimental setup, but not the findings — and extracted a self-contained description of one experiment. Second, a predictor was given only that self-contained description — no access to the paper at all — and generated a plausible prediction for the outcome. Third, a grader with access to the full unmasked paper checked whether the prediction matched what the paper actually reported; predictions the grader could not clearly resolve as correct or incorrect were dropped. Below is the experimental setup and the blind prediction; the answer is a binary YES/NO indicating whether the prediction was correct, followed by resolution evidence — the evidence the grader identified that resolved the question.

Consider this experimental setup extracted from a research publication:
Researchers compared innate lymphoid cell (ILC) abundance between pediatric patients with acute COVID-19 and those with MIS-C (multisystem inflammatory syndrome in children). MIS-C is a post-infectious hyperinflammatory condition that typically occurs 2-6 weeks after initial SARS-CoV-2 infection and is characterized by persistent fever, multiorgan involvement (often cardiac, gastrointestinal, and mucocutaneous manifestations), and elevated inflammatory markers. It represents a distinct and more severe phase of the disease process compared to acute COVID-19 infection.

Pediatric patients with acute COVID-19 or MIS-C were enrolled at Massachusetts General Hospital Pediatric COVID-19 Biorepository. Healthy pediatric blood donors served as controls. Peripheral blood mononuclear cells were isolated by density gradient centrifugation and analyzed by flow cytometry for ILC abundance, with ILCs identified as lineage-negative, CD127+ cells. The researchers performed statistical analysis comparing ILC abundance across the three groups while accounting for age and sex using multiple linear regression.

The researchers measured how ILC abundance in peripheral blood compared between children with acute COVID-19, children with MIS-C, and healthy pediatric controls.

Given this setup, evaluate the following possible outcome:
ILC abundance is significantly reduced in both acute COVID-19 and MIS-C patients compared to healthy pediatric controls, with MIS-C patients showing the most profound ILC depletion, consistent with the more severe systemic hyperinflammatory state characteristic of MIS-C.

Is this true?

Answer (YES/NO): YES